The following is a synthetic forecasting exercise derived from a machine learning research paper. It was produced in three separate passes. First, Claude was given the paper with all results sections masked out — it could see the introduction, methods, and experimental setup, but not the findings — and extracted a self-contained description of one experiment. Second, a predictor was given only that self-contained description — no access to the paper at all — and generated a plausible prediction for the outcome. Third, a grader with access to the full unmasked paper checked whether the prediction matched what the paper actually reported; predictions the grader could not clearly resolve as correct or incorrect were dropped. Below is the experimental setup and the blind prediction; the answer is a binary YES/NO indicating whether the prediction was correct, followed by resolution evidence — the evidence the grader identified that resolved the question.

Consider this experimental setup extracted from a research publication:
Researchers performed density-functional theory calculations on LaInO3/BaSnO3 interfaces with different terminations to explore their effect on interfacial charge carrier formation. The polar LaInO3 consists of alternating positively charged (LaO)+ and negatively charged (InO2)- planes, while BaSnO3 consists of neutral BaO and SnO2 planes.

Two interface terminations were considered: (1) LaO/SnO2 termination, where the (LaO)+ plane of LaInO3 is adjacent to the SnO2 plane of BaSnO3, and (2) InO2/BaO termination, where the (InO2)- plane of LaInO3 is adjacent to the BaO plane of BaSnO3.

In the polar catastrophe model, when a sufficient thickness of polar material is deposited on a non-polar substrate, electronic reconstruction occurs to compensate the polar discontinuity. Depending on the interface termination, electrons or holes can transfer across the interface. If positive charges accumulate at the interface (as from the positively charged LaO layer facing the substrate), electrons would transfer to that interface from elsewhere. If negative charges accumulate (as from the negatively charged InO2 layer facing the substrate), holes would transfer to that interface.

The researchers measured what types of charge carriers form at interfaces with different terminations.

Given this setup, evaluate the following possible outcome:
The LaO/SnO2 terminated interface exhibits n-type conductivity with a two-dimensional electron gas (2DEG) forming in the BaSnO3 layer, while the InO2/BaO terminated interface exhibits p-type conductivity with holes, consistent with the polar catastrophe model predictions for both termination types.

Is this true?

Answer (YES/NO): YES